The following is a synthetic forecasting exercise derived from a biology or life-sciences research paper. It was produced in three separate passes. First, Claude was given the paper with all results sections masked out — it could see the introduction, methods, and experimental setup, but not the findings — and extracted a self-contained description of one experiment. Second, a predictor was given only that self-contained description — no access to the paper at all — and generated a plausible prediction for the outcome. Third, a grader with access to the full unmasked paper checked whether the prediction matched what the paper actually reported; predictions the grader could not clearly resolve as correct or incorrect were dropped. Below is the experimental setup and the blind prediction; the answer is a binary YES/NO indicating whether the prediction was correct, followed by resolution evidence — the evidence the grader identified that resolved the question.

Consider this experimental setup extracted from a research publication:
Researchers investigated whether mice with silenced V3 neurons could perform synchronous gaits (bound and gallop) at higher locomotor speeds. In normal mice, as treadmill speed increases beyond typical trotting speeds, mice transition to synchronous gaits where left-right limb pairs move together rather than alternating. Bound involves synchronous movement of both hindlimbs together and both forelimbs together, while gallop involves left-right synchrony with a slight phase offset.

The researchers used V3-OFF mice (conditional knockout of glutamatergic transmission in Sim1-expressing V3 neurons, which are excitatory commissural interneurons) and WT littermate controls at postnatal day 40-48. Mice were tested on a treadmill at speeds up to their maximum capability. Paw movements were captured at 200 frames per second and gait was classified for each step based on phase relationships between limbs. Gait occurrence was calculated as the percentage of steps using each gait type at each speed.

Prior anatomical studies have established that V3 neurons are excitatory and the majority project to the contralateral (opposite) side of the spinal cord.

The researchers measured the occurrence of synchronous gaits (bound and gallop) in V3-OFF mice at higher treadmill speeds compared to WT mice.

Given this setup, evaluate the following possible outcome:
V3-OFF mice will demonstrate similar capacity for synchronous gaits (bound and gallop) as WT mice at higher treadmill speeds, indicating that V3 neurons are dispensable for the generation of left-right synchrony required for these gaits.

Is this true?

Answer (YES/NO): NO